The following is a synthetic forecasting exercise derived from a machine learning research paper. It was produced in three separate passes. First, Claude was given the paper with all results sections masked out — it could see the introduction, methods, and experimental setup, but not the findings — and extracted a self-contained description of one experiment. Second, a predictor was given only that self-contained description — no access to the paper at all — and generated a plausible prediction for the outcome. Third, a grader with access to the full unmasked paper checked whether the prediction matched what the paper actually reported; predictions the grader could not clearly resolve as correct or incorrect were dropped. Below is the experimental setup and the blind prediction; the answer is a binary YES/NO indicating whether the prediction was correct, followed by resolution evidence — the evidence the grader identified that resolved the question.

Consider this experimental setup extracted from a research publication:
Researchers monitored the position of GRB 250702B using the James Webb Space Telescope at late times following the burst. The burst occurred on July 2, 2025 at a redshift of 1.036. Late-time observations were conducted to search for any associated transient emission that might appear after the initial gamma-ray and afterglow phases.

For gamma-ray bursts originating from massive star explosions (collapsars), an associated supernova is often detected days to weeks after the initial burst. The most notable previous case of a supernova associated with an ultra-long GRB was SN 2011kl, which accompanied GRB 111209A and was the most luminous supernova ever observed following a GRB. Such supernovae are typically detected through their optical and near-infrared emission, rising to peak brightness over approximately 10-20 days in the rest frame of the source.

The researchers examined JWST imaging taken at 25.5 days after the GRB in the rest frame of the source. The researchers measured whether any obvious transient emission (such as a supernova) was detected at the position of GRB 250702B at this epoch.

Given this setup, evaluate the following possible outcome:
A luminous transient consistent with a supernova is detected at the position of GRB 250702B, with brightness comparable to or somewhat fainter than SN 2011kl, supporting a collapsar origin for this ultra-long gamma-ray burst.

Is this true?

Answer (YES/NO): NO